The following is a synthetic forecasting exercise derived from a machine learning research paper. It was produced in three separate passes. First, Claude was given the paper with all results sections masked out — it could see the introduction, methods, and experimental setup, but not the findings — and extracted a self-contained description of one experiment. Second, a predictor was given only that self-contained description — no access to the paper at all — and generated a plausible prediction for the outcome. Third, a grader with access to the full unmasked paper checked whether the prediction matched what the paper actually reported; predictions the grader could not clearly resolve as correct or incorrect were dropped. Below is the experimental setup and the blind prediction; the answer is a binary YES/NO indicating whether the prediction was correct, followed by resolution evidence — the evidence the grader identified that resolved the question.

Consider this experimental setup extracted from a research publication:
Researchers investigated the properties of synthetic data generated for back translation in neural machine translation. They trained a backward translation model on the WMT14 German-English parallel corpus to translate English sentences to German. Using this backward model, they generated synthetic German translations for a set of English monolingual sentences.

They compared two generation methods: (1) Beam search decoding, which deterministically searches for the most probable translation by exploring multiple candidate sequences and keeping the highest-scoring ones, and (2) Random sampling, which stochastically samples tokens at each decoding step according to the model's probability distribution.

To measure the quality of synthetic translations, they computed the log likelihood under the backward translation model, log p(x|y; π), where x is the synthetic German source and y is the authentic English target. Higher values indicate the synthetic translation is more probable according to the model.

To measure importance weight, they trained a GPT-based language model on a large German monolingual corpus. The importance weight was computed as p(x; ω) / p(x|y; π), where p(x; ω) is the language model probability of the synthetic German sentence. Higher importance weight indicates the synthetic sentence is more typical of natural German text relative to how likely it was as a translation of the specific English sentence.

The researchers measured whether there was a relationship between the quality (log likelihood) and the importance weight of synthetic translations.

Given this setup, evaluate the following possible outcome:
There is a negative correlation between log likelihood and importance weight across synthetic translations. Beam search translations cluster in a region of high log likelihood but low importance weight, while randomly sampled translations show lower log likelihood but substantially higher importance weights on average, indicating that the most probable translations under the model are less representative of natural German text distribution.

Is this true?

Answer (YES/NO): YES